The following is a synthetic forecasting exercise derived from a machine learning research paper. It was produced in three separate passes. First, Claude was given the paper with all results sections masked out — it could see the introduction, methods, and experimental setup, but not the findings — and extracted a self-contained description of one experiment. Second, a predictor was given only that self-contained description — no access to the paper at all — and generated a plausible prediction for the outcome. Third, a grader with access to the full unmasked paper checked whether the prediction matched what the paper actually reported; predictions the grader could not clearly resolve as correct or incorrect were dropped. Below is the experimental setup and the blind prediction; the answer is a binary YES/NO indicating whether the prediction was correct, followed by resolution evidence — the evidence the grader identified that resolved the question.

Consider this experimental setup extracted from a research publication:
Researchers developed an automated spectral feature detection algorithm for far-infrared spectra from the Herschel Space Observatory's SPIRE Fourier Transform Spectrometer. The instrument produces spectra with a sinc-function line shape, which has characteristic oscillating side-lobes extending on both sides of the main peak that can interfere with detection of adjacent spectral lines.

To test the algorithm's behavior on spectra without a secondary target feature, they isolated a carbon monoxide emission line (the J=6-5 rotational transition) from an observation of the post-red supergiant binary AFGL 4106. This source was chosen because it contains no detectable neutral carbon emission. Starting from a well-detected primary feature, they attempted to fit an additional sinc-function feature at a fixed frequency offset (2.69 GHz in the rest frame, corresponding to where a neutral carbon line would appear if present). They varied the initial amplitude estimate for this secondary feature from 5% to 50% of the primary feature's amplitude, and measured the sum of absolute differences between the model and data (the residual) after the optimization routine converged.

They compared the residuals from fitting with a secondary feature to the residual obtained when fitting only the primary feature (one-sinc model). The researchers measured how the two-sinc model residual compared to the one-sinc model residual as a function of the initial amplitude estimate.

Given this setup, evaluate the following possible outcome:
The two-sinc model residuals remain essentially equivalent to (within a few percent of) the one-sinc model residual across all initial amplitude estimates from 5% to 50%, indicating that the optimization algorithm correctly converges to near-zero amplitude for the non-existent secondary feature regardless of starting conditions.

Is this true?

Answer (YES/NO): NO